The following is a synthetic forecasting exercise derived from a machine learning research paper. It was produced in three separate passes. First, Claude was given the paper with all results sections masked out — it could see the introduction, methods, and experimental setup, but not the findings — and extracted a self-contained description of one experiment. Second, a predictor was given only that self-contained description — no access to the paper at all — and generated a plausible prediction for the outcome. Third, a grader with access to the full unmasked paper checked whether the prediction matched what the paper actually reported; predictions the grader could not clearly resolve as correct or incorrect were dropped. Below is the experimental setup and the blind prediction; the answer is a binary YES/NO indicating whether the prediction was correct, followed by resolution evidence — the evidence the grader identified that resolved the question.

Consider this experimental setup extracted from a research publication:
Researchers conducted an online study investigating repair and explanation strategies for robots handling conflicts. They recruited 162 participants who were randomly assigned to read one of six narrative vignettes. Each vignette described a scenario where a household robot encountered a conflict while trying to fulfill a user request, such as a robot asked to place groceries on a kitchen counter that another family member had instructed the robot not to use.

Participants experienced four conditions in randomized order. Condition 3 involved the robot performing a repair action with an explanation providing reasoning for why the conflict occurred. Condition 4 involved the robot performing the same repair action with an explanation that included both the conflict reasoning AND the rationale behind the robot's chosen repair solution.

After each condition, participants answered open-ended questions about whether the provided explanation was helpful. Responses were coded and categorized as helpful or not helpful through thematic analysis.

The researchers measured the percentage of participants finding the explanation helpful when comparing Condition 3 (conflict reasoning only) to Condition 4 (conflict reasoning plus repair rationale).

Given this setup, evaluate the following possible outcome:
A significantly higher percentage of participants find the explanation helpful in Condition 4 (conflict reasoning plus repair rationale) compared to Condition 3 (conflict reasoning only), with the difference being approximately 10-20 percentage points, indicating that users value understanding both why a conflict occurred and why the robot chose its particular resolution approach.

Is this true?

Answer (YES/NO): YES